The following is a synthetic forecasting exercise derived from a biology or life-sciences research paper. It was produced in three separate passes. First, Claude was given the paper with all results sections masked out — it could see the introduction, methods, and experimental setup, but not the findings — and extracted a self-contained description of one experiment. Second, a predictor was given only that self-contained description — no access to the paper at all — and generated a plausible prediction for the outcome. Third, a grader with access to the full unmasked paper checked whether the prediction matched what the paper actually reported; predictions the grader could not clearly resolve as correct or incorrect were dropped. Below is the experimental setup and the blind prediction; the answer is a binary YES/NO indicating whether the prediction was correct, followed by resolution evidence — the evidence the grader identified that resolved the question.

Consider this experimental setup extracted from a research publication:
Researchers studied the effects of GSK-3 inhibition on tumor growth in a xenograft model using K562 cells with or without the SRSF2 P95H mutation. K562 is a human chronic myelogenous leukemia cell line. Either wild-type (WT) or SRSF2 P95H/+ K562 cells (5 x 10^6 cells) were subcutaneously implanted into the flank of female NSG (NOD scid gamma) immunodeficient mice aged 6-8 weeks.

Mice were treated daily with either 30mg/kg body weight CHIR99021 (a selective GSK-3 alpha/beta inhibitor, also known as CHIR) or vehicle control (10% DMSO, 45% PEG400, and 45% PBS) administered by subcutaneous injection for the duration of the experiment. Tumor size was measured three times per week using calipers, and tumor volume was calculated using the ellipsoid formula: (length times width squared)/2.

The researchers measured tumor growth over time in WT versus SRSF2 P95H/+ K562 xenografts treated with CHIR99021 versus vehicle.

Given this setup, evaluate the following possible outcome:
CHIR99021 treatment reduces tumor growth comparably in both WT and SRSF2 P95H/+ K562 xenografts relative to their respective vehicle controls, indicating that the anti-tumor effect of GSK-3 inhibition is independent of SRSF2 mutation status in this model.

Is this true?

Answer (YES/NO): NO